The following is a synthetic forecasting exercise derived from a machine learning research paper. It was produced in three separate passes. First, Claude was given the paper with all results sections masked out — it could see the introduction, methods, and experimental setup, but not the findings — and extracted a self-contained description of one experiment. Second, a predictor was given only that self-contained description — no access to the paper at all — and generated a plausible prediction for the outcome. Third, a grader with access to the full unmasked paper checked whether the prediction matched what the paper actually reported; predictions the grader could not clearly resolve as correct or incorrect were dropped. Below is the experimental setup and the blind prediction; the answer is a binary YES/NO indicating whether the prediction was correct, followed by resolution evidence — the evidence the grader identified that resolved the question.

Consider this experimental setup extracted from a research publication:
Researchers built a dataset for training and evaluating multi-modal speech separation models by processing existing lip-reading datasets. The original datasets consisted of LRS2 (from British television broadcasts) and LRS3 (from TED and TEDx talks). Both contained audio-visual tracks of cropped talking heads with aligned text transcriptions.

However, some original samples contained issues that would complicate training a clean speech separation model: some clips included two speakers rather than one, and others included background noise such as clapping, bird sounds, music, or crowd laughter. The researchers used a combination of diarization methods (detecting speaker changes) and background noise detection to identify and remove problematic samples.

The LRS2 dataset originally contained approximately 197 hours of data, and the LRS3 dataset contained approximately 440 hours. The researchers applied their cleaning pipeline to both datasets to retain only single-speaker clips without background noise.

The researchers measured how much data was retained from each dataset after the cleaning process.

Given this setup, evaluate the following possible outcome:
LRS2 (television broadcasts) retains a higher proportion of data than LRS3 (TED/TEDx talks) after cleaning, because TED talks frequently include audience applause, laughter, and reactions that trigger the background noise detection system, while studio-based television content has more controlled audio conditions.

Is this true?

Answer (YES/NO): NO